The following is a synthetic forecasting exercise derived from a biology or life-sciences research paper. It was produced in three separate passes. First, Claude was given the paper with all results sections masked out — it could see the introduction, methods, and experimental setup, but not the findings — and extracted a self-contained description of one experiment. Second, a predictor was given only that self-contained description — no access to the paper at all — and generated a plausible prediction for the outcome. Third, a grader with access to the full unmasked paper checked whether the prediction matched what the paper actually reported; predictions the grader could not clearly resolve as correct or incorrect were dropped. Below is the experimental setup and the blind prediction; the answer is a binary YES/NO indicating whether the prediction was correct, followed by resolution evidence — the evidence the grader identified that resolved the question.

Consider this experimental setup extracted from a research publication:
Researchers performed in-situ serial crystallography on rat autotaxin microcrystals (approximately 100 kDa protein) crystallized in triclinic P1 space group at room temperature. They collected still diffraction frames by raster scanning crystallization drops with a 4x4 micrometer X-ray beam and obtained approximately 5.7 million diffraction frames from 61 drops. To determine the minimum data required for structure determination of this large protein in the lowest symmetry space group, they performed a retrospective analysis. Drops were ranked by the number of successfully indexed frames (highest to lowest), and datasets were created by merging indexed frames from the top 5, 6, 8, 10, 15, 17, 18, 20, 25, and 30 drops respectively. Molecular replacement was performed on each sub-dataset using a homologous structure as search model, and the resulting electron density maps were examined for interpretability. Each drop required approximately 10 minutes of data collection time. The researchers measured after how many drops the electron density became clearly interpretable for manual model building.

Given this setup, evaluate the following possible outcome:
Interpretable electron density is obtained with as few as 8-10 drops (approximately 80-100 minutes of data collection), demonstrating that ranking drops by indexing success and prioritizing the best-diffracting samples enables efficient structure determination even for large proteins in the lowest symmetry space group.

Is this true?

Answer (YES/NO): NO